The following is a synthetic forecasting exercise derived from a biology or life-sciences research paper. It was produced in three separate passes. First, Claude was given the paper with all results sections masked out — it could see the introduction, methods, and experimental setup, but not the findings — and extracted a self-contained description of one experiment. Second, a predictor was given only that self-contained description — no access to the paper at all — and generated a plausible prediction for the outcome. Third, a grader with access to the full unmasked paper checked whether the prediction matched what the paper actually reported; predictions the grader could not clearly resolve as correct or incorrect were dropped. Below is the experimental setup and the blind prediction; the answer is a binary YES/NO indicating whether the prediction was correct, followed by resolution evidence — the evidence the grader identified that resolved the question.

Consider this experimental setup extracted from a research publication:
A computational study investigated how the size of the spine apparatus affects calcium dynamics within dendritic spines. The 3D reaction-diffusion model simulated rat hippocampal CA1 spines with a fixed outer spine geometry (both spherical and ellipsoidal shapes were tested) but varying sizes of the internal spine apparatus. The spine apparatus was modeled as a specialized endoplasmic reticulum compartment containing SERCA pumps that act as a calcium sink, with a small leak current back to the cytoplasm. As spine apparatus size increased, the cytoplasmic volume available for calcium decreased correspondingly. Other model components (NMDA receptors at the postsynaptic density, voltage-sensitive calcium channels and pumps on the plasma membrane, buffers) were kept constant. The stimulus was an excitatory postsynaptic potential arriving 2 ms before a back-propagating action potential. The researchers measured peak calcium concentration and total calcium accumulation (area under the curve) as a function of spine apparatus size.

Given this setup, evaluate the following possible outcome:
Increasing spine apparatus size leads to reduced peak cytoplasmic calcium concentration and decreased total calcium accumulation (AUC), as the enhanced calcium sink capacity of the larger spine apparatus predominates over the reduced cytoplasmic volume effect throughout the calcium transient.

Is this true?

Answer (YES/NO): NO